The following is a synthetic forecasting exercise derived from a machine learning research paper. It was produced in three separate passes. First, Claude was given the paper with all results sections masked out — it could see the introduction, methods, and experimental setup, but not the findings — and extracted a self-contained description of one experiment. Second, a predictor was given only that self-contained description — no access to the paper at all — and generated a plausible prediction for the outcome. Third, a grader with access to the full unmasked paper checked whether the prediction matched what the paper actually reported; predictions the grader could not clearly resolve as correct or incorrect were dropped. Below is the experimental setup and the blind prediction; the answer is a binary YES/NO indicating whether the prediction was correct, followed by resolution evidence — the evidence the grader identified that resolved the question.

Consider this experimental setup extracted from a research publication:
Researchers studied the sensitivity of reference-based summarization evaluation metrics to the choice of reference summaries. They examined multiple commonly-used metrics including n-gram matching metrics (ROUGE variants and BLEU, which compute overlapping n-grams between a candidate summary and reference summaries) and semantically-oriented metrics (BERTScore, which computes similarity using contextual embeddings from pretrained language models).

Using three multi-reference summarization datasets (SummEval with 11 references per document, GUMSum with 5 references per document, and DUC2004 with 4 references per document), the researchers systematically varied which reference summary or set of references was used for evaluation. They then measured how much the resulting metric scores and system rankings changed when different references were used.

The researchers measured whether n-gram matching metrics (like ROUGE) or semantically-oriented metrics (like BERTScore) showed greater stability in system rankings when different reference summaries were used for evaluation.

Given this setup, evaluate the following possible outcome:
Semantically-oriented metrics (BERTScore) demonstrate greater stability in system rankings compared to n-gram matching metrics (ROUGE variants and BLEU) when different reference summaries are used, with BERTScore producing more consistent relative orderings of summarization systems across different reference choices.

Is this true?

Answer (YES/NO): NO